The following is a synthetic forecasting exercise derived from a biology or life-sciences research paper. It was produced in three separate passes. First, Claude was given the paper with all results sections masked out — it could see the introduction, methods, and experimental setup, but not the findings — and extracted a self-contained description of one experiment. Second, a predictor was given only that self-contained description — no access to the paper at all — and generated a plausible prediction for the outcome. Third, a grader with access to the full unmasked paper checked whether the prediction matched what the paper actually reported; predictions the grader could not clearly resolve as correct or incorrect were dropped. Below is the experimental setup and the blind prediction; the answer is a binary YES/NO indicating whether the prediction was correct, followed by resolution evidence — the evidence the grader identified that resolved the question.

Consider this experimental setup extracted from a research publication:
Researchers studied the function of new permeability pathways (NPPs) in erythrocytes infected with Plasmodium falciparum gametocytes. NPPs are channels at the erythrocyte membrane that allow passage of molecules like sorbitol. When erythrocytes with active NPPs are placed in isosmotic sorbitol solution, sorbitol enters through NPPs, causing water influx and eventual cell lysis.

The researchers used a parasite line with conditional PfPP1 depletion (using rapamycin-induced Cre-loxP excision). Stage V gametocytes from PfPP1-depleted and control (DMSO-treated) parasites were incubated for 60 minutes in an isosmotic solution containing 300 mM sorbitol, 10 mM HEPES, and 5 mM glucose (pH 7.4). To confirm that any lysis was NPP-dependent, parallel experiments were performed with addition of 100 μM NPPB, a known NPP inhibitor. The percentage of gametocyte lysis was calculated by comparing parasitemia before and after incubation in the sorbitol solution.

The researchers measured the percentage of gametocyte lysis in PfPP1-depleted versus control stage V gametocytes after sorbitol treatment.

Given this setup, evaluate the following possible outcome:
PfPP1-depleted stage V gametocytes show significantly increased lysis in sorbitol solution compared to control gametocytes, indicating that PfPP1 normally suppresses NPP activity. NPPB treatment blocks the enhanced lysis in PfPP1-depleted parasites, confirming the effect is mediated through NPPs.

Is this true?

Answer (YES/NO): YES